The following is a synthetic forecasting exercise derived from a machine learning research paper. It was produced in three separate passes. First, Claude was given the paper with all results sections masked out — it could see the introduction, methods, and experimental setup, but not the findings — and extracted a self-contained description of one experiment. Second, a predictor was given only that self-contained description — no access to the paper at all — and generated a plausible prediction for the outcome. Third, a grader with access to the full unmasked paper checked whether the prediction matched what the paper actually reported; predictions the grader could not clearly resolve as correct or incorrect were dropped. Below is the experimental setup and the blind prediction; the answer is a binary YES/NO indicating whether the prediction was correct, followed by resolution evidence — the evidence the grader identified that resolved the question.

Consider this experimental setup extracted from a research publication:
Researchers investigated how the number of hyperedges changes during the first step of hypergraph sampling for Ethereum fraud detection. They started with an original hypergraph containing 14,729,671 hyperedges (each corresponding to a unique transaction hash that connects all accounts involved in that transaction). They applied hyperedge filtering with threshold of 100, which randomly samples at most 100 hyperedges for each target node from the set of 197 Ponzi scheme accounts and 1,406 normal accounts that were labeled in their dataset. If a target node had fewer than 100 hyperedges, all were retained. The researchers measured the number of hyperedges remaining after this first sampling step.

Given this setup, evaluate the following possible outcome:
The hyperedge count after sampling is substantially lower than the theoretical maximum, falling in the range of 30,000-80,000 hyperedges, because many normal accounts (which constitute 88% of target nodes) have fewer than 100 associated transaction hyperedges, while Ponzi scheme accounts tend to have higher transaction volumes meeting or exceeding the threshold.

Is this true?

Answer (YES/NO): YES